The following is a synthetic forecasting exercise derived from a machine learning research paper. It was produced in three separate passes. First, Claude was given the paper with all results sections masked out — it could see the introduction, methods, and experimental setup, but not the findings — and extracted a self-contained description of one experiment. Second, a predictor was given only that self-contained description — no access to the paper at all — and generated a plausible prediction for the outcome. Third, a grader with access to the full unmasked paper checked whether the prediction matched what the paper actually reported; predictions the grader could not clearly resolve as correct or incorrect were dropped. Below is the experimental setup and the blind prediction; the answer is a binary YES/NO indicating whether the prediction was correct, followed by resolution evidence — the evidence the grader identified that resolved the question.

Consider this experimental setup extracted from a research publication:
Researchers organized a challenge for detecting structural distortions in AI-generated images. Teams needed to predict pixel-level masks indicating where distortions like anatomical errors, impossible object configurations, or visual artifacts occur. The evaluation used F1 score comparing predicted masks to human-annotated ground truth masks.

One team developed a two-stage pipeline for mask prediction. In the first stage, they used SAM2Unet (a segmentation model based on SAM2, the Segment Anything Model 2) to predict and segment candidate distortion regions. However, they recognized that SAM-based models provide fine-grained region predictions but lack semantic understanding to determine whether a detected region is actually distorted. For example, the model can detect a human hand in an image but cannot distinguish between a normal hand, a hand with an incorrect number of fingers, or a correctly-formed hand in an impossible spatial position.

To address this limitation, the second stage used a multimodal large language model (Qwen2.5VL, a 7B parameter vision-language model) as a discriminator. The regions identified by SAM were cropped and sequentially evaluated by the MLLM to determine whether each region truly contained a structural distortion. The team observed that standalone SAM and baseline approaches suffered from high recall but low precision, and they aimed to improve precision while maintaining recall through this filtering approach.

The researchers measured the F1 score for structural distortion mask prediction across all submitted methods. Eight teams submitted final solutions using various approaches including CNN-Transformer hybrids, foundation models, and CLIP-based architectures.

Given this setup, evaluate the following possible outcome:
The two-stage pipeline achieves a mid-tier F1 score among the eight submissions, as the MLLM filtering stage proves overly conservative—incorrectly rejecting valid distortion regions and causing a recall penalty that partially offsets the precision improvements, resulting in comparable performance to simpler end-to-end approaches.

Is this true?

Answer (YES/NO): NO